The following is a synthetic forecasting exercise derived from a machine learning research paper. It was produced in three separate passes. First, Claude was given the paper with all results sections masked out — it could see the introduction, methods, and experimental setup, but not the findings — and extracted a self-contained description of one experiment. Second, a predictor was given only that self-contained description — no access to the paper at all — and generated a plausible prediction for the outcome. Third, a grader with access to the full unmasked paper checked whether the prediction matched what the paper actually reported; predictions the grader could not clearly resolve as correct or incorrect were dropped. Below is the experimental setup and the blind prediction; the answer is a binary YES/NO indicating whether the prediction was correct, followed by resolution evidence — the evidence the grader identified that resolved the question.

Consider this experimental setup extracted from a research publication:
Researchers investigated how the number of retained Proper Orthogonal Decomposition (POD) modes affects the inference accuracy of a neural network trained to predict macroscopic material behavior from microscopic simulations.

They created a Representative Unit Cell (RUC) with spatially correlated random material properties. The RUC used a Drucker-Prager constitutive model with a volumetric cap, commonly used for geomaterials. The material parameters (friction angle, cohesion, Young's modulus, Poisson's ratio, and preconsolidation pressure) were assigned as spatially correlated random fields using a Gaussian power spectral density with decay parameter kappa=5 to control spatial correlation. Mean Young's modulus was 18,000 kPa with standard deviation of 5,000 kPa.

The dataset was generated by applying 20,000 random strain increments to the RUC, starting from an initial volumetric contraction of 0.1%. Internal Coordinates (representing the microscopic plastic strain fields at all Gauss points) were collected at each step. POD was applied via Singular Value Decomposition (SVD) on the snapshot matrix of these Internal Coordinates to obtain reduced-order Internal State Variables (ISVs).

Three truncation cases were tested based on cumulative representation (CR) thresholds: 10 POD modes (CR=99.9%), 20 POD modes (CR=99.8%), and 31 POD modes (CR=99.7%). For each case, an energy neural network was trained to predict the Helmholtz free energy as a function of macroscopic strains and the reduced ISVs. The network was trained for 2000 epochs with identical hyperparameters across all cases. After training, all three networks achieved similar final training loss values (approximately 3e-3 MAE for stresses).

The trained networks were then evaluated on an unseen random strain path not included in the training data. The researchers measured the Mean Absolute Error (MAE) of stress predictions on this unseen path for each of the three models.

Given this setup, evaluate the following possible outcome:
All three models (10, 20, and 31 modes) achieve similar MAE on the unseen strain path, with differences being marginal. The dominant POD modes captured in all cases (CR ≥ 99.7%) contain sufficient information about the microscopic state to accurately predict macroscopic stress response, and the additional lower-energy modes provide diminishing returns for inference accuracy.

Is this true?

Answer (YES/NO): NO